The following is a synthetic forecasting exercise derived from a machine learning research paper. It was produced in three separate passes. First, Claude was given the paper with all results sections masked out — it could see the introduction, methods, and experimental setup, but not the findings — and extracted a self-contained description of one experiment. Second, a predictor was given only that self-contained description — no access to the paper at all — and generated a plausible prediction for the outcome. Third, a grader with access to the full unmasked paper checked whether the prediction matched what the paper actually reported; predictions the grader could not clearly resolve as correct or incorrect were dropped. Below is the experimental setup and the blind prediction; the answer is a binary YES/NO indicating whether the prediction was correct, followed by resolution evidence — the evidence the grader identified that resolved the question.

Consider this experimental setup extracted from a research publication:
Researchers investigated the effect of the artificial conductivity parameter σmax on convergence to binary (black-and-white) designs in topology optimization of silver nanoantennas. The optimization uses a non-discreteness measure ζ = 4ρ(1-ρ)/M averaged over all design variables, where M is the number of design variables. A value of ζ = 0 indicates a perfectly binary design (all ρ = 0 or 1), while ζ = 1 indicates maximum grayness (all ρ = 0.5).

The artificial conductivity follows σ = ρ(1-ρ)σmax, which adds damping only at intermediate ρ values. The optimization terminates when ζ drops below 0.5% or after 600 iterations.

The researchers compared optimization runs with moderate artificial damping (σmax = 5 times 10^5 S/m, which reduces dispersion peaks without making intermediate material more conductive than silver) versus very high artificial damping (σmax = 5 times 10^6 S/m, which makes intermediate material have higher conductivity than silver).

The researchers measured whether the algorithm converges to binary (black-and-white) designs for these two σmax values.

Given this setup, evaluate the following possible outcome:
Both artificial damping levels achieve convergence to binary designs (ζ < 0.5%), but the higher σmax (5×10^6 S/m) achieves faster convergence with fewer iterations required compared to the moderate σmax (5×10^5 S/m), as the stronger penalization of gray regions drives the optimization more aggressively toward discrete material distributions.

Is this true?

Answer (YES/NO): NO